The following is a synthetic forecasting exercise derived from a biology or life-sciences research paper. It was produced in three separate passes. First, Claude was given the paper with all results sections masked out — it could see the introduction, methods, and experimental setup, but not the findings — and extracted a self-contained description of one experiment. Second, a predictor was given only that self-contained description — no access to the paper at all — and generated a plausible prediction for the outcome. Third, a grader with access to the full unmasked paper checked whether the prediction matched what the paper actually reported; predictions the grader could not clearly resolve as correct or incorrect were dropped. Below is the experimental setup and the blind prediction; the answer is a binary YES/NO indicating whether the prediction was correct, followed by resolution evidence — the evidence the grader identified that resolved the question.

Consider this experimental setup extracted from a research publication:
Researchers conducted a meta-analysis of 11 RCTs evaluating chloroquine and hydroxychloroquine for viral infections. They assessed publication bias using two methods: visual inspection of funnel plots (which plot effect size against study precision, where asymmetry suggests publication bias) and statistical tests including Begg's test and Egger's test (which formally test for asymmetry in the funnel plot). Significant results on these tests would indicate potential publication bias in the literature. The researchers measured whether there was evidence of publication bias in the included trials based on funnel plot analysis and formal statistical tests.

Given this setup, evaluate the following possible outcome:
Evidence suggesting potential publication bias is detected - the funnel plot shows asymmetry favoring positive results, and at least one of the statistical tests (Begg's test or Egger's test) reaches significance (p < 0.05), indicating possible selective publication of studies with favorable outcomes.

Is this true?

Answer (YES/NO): NO